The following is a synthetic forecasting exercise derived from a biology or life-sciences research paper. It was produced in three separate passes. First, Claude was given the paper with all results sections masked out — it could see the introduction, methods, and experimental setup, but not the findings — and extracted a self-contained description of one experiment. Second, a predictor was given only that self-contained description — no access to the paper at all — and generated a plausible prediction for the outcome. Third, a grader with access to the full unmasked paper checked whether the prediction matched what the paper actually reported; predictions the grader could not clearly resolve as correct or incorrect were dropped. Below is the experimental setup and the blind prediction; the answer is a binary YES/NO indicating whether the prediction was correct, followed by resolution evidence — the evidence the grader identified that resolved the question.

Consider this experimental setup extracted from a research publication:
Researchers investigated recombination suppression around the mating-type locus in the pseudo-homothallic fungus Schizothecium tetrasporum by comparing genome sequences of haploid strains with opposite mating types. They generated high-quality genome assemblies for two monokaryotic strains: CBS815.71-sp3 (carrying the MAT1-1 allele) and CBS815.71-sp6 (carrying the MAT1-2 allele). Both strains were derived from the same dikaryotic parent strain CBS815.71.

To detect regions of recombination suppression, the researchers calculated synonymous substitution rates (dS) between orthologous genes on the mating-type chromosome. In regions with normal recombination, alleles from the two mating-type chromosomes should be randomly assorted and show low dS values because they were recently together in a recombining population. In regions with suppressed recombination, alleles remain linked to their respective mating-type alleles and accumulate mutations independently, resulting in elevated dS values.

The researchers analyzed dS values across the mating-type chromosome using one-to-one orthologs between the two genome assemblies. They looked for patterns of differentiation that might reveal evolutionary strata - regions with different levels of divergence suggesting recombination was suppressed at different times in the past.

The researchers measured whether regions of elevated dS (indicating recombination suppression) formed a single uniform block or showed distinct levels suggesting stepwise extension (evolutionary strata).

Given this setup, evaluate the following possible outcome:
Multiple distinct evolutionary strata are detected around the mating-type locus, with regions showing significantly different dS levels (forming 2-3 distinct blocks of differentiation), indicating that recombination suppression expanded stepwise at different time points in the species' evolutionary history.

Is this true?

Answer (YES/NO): YES